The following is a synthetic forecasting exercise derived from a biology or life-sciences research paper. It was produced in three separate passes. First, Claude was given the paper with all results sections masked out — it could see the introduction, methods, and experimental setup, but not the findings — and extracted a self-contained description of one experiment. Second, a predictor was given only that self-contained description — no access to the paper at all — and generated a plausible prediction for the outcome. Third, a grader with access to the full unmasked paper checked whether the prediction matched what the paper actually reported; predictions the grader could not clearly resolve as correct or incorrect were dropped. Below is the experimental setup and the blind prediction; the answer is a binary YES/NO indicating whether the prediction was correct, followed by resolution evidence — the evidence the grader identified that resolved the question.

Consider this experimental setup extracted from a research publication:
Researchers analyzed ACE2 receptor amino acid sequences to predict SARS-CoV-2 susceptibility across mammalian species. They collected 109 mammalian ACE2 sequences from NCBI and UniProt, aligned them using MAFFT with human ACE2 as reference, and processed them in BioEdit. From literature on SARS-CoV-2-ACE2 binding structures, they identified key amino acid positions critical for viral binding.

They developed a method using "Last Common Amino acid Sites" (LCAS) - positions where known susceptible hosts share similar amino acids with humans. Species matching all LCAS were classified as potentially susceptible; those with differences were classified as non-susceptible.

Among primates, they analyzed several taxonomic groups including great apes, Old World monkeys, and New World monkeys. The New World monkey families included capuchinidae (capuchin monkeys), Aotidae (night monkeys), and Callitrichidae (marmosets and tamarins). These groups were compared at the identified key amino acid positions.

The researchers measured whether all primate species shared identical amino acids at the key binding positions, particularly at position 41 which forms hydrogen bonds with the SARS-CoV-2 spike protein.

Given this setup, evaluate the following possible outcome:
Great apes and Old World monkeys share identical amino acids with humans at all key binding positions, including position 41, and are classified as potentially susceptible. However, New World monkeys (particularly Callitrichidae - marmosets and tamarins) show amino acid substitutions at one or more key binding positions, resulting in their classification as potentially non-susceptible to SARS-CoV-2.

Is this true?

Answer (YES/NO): YES